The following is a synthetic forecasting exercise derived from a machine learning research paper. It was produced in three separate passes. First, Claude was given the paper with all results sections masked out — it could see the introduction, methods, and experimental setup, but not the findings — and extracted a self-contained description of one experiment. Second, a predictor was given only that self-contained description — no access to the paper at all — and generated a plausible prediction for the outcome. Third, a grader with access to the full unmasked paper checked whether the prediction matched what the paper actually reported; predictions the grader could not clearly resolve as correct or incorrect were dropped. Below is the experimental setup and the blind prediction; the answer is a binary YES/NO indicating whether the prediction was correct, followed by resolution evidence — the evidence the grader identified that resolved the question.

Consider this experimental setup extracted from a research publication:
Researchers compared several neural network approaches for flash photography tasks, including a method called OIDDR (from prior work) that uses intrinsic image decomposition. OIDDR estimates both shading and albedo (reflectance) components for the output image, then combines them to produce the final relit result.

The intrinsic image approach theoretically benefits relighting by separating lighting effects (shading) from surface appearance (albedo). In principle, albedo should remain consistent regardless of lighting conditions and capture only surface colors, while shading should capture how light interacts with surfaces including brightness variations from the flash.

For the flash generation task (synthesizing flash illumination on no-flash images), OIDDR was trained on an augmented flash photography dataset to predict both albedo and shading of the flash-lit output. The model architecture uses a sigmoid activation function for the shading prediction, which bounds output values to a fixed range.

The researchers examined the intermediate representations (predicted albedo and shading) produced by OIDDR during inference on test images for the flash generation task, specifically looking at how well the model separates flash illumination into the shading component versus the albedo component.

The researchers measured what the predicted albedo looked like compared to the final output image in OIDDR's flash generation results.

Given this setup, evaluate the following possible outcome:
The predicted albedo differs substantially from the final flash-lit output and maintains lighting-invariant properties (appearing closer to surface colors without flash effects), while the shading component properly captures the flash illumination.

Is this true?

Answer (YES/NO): NO